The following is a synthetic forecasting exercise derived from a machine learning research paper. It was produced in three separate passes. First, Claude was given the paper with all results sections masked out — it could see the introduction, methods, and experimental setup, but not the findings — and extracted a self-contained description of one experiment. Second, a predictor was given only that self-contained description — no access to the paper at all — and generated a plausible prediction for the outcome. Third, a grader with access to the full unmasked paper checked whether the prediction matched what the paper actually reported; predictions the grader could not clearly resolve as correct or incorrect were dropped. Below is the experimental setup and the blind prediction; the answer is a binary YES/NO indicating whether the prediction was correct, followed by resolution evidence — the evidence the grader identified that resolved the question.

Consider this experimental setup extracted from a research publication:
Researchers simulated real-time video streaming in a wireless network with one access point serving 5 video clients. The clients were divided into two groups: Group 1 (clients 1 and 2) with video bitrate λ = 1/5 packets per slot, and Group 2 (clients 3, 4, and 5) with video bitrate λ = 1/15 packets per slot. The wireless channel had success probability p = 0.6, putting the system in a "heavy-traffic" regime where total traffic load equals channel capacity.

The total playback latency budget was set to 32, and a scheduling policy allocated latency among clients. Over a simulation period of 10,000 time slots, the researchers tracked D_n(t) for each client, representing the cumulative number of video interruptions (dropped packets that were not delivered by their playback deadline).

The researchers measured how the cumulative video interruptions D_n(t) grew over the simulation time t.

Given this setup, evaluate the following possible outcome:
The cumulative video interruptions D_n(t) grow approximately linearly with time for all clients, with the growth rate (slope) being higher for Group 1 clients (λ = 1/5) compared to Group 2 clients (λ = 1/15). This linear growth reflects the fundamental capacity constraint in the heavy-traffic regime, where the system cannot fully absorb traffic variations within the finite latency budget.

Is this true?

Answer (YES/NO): NO